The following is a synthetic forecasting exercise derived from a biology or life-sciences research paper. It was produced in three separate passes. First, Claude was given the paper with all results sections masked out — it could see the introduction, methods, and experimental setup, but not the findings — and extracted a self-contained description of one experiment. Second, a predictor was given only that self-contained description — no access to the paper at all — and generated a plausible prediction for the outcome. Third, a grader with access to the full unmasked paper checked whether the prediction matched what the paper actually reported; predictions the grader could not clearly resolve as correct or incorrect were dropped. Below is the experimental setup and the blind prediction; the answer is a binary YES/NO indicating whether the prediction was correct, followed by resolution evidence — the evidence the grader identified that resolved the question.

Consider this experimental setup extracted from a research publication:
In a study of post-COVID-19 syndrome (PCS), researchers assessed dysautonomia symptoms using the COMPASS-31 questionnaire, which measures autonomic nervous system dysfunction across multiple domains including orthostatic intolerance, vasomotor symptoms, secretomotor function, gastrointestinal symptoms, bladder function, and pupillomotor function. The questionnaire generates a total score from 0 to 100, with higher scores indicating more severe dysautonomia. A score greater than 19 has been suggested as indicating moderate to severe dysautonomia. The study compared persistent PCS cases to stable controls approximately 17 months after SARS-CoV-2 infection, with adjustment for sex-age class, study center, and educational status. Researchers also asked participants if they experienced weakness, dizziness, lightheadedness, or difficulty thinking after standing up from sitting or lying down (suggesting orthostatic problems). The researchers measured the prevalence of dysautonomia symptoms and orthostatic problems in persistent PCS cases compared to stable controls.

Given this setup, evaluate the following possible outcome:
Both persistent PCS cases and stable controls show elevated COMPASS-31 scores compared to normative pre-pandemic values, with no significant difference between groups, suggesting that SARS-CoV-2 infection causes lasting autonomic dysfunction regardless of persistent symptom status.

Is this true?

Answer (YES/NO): NO